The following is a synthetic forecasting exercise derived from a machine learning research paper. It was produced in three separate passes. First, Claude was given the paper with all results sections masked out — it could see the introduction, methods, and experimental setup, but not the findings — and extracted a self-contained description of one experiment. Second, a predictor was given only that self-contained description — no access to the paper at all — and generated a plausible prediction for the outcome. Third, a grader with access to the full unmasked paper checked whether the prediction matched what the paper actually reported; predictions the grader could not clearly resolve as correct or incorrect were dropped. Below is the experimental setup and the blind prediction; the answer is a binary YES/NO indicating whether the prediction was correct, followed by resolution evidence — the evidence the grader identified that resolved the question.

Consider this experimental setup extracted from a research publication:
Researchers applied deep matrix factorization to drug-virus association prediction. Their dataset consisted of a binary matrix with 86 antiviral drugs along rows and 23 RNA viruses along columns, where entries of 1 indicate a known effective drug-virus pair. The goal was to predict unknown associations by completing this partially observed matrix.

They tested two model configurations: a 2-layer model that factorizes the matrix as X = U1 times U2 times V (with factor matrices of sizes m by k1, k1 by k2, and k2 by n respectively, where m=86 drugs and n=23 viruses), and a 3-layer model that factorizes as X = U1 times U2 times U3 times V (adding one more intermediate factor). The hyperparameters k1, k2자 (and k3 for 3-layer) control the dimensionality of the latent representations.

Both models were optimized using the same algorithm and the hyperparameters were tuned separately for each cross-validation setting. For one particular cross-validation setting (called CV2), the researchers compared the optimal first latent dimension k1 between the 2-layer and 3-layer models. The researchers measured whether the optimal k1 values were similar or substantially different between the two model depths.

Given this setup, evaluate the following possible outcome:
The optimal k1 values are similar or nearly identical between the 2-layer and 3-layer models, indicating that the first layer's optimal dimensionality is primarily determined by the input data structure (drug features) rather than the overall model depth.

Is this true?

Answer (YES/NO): YES